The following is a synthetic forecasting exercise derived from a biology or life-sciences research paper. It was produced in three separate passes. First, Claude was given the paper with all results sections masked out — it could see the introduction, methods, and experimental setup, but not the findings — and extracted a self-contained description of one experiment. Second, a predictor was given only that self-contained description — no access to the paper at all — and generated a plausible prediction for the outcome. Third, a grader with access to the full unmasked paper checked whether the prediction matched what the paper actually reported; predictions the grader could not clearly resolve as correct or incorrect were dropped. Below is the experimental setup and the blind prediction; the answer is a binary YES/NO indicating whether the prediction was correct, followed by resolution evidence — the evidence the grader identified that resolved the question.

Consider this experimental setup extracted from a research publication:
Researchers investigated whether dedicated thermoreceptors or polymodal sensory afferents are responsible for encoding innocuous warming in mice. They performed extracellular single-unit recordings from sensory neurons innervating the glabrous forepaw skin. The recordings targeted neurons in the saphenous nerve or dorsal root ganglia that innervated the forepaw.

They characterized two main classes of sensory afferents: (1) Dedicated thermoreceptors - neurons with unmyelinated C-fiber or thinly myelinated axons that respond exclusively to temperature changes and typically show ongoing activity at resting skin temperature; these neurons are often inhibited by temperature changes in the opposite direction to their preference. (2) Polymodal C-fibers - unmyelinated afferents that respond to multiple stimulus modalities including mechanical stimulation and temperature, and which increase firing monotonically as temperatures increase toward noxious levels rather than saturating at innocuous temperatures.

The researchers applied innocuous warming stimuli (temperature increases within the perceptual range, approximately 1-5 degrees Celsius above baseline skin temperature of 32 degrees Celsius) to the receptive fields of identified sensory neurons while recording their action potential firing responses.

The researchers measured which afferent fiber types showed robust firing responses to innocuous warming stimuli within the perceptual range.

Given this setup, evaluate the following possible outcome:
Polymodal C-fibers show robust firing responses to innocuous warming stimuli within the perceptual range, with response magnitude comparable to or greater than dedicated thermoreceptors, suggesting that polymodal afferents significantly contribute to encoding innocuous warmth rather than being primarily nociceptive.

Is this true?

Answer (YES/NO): YES